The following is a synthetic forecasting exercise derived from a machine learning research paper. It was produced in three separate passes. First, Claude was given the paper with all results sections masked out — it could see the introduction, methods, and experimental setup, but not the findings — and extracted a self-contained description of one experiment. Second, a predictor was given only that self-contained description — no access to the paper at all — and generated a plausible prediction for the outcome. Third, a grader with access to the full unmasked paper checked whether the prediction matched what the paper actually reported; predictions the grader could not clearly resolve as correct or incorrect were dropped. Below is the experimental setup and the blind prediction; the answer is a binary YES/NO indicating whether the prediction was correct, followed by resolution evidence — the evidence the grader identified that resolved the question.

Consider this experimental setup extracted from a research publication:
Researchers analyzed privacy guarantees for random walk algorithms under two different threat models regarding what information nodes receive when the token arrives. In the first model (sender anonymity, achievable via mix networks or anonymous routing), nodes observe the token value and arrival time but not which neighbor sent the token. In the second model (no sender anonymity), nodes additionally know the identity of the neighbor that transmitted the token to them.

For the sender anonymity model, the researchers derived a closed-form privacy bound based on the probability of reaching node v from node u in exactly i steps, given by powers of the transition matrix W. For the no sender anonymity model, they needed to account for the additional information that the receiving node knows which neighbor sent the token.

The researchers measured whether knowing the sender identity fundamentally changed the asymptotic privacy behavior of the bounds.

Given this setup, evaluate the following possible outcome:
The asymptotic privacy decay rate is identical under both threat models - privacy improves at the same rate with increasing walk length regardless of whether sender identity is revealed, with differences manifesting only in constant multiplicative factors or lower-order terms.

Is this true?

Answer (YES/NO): YES